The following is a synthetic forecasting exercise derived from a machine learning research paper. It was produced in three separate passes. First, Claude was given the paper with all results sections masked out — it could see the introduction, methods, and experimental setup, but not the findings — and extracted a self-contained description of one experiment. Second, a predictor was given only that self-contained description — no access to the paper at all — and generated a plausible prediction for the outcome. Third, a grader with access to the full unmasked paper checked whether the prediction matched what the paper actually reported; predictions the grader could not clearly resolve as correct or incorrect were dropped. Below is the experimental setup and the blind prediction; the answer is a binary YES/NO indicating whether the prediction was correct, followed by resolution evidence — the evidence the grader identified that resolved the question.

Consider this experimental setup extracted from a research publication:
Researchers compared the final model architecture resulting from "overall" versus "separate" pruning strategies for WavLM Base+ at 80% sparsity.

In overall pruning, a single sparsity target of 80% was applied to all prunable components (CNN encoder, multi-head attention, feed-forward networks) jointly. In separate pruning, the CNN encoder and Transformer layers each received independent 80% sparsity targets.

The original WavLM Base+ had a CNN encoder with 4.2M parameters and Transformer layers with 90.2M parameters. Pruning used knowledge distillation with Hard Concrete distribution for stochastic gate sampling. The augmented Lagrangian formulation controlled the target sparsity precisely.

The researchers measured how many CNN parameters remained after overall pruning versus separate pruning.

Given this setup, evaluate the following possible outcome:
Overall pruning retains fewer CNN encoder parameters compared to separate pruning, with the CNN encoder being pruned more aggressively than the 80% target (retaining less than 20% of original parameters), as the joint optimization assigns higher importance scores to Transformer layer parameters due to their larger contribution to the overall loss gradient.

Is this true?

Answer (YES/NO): YES